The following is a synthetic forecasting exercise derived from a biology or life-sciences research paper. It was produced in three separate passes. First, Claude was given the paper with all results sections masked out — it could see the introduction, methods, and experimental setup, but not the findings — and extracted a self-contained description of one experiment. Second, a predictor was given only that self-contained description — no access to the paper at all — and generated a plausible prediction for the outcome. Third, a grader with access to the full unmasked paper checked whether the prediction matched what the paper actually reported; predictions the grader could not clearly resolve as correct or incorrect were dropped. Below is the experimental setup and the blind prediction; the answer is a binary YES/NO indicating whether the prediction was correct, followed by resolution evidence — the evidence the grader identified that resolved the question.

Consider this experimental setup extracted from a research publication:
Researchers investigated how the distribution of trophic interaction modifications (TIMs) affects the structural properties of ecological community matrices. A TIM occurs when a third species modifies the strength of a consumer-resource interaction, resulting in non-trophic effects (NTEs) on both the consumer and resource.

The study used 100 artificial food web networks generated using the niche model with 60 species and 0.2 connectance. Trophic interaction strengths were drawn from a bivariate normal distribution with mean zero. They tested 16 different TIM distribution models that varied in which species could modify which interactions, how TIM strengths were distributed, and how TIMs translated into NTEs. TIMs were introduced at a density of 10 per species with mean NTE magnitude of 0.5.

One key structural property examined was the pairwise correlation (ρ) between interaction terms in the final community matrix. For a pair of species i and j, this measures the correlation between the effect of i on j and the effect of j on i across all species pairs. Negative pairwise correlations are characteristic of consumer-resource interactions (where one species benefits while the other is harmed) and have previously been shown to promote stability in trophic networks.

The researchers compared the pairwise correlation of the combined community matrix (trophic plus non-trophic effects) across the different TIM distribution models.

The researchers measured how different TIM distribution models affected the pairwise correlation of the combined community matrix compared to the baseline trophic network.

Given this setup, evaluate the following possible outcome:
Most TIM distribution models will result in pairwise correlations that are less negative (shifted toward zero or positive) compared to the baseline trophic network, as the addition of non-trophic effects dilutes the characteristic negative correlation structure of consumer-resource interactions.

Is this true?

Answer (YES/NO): YES